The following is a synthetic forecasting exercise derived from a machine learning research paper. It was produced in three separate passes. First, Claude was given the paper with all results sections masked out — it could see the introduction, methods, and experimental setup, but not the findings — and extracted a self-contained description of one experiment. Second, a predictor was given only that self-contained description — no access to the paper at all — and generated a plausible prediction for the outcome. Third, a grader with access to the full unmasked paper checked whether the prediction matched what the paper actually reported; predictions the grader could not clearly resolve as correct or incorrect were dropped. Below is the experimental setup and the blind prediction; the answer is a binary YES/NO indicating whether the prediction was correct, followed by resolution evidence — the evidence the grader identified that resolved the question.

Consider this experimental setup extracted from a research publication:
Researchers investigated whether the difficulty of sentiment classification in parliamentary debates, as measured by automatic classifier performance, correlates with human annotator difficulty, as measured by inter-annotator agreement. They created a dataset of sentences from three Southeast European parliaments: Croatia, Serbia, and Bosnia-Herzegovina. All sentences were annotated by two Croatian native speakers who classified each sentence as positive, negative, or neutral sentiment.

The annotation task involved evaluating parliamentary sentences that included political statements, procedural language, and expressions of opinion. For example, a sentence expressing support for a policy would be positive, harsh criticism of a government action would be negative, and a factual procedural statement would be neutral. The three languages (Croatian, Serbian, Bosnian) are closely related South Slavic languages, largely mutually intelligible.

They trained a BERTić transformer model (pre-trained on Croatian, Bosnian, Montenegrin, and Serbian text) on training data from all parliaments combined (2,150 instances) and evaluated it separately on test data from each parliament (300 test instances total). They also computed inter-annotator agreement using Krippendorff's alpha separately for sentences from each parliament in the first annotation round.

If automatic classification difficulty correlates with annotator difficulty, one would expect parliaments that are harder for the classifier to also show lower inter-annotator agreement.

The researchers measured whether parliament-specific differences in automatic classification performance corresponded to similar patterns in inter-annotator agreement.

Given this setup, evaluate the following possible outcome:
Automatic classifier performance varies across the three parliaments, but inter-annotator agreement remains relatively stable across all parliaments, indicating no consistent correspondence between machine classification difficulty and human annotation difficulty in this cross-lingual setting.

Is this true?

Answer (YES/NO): NO